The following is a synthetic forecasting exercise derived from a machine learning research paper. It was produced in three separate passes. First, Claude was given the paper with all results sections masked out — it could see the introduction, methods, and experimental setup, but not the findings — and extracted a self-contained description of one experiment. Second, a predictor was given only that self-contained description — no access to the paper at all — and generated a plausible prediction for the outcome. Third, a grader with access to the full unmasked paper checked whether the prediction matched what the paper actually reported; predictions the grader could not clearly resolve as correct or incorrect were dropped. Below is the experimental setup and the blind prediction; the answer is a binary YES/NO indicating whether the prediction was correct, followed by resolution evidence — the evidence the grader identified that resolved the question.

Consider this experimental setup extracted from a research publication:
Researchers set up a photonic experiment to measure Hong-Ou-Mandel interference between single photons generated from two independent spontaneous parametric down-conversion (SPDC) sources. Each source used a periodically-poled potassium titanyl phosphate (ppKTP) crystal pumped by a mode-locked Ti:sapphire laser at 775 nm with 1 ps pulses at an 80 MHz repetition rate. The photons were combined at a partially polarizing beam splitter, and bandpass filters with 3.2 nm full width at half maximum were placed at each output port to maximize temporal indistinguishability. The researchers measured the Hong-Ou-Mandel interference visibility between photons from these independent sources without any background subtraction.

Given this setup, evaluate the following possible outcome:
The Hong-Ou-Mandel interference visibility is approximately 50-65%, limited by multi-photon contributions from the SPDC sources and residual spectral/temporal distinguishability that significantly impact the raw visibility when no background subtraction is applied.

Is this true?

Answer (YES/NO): NO